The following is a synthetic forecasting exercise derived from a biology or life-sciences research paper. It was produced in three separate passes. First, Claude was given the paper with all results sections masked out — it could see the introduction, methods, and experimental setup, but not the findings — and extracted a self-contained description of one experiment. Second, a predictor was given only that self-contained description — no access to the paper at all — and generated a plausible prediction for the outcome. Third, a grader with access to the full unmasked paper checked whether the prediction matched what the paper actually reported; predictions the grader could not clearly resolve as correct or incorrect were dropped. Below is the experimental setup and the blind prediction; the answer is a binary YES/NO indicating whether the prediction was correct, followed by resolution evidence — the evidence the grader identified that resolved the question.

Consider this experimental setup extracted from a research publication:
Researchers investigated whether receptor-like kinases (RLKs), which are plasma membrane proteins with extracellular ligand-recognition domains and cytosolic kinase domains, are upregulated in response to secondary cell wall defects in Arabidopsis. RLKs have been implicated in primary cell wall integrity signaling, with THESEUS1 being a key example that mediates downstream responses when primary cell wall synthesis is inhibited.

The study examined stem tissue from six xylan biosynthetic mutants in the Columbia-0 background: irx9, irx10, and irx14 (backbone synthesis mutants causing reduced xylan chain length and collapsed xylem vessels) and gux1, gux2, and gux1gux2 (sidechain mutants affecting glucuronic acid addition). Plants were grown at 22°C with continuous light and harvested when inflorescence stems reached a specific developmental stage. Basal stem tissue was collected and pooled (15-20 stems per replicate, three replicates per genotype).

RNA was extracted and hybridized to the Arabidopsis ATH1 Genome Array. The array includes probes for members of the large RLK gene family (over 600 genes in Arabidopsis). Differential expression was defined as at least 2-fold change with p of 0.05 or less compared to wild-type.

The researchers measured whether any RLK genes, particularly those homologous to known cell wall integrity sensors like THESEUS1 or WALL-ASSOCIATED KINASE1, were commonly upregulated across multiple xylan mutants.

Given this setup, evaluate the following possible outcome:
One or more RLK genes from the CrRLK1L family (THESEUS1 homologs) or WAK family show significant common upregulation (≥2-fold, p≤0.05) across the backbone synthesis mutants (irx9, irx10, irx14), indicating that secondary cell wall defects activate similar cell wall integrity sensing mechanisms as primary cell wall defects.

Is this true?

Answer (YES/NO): NO